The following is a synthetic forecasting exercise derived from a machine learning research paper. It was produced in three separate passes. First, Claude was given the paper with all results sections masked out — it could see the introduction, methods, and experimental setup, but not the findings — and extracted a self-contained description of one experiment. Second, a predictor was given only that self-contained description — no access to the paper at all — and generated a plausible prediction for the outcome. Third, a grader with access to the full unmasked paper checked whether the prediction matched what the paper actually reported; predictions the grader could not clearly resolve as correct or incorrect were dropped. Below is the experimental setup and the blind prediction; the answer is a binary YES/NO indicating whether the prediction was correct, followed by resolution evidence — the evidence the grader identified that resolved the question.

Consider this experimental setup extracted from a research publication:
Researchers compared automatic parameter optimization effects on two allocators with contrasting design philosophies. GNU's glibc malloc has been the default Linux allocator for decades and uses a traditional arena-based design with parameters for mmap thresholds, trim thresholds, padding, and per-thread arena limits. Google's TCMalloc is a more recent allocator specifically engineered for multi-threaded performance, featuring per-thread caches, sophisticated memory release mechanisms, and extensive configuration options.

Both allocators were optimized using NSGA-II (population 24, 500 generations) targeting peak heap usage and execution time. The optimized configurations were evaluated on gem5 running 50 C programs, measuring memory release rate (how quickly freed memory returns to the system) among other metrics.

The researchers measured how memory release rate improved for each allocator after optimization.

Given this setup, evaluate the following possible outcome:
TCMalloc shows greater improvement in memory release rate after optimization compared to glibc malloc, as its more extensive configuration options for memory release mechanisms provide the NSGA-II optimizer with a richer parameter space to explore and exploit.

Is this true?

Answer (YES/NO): NO